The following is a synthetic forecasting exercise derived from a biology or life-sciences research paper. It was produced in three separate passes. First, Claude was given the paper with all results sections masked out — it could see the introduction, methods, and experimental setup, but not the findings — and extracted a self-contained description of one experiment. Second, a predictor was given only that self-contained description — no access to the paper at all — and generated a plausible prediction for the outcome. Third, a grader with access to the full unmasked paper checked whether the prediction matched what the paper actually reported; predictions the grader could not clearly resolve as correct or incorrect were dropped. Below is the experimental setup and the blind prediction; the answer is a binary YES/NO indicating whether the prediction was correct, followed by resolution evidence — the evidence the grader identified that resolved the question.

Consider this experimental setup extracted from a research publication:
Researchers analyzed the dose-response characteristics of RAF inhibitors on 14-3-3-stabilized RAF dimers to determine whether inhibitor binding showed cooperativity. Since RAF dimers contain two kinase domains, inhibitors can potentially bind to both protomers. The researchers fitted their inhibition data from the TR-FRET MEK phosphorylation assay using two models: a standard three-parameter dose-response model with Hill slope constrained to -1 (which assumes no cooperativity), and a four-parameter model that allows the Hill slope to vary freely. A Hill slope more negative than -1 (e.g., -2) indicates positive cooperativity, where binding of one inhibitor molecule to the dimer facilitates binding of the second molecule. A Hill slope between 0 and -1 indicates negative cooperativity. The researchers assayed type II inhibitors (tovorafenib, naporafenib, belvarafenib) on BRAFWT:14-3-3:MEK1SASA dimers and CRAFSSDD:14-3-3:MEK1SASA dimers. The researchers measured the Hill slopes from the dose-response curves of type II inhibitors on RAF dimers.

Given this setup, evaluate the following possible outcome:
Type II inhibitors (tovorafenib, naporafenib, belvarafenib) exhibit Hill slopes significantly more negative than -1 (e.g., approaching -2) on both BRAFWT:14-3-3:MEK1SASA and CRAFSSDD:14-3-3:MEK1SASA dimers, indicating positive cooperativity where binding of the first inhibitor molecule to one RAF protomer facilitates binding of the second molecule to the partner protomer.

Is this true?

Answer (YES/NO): YES